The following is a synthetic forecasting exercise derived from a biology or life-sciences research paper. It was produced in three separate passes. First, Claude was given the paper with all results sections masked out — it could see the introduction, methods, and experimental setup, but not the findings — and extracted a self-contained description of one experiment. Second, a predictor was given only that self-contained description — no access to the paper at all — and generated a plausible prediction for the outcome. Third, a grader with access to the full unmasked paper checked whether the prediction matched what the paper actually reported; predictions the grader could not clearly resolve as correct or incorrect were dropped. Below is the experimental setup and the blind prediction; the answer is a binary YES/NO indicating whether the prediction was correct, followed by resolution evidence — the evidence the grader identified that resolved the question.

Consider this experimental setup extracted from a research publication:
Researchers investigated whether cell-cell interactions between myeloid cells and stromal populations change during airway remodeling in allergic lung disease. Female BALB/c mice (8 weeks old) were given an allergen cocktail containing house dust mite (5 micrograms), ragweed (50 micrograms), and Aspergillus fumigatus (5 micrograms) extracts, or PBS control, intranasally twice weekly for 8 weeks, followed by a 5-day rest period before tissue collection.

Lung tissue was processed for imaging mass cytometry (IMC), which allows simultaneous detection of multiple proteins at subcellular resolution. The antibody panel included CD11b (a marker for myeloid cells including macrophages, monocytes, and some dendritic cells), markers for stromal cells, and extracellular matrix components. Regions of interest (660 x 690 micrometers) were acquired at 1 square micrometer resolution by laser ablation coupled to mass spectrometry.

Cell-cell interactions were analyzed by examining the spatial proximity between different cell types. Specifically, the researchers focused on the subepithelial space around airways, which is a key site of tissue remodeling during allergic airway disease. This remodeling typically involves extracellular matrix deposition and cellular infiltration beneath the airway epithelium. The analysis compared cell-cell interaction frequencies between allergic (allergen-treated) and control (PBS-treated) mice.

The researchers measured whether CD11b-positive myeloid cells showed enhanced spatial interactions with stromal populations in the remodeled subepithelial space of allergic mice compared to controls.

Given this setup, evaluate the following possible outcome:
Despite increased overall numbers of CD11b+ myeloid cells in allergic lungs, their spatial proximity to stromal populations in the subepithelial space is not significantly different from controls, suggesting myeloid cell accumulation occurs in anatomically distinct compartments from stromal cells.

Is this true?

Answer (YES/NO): NO